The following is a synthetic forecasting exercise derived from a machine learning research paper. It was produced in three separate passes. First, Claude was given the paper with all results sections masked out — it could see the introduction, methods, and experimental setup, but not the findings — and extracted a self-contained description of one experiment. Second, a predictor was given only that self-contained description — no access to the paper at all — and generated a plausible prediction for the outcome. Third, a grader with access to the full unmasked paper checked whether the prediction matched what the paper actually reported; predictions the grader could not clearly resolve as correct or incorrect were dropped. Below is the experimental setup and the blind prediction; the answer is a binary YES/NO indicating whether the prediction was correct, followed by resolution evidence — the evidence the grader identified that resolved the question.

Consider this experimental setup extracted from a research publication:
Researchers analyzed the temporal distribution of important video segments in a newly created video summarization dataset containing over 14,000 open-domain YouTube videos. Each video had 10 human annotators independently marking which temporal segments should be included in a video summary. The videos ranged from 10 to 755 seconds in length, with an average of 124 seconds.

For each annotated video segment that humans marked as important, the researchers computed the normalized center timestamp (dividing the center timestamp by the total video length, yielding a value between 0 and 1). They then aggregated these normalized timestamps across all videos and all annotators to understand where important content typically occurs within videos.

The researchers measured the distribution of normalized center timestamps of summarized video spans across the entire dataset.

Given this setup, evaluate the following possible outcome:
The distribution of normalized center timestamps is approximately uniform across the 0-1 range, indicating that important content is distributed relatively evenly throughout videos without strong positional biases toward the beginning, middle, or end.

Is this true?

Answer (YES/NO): YES